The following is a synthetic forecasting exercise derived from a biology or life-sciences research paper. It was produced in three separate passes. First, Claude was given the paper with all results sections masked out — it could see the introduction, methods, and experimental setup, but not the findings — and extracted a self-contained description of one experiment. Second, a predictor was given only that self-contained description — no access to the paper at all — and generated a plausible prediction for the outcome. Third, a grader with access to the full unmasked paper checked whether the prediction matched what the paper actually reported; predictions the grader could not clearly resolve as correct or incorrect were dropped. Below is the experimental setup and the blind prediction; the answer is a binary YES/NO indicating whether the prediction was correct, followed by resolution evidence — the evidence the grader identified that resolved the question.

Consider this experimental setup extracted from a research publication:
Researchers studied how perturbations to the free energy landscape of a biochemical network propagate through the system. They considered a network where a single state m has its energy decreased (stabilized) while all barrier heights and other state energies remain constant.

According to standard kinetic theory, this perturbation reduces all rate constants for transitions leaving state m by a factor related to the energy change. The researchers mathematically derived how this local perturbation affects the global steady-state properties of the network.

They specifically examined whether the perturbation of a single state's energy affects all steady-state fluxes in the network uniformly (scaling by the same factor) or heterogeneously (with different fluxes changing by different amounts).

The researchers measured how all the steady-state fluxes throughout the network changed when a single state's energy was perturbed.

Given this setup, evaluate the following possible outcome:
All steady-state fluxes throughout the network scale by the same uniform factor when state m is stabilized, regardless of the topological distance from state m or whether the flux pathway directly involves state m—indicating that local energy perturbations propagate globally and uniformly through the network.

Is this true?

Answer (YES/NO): YES